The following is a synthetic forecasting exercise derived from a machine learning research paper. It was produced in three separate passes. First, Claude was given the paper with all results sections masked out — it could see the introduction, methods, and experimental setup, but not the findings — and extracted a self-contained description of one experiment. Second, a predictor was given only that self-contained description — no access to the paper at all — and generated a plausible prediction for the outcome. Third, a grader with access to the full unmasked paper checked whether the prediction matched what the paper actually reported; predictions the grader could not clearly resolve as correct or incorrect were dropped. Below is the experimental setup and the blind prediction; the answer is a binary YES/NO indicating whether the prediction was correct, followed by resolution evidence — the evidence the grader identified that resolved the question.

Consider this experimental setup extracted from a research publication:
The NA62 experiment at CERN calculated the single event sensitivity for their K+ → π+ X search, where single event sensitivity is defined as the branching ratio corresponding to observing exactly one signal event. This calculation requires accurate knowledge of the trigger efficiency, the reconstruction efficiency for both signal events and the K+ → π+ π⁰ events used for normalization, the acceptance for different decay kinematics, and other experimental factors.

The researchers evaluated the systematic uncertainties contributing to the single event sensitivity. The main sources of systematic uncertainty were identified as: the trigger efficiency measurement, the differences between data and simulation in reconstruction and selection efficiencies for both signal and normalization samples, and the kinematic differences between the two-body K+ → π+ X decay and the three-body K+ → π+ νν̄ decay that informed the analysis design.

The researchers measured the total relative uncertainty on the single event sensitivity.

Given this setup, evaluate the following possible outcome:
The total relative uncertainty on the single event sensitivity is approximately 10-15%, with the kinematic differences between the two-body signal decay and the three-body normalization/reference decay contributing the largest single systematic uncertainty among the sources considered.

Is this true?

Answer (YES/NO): NO